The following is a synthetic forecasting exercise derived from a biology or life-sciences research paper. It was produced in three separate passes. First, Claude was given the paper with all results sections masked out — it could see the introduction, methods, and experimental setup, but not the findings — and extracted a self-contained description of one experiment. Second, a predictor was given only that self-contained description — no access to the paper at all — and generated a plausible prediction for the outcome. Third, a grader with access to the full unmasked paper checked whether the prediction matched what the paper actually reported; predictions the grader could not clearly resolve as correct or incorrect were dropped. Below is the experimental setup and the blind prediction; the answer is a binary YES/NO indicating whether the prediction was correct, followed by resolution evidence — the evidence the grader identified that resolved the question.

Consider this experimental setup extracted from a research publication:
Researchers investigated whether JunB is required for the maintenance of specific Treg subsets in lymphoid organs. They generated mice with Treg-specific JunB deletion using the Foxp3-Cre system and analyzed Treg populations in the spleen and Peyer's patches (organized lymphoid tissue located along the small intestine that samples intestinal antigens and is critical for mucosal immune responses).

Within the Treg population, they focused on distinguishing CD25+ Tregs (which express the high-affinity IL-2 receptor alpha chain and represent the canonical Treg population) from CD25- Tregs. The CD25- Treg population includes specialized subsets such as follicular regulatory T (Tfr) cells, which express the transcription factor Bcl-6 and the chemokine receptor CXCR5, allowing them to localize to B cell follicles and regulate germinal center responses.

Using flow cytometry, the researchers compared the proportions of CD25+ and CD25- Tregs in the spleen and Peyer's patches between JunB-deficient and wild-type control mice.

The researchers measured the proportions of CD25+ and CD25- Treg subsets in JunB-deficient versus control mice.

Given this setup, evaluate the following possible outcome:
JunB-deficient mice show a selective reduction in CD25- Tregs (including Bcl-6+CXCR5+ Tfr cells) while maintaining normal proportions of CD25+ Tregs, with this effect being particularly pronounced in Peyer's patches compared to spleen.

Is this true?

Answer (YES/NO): NO